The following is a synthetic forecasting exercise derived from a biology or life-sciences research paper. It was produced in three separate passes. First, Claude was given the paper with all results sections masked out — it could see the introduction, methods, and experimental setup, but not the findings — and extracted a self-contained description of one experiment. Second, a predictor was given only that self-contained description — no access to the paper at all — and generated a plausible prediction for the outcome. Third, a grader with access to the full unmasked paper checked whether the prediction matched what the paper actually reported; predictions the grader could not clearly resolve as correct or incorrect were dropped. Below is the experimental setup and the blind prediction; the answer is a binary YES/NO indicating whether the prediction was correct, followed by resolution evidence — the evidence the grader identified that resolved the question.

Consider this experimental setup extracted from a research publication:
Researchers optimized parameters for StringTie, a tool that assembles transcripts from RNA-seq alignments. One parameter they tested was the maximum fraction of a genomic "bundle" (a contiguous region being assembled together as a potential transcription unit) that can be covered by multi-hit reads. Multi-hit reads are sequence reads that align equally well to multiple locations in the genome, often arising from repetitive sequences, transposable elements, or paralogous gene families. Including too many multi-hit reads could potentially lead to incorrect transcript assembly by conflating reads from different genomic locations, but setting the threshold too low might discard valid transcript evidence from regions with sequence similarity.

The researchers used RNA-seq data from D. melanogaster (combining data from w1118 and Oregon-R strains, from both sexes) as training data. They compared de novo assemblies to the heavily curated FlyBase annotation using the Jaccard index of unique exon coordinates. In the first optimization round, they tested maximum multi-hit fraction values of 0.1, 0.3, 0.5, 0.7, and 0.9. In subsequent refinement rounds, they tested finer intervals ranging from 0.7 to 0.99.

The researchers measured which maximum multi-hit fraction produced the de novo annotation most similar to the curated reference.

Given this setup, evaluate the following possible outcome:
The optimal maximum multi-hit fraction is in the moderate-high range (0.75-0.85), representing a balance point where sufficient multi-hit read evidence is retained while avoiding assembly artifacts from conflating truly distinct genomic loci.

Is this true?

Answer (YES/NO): NO